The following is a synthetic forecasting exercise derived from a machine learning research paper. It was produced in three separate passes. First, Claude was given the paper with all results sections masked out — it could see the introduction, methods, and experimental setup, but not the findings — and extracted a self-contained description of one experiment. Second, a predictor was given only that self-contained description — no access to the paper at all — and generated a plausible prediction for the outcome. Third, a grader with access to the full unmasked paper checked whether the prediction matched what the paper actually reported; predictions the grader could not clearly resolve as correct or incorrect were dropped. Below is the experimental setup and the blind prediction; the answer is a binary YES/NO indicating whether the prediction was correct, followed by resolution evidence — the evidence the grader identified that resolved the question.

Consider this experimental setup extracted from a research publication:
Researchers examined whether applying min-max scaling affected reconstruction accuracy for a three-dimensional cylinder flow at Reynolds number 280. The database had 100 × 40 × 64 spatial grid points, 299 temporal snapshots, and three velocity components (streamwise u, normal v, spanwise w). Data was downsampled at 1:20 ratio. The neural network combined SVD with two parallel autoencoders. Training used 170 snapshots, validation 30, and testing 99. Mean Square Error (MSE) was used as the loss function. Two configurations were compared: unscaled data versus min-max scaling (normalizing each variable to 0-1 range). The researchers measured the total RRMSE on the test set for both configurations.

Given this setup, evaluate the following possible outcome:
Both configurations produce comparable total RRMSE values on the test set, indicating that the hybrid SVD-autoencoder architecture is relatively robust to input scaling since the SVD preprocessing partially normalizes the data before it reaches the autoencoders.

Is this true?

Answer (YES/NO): YES